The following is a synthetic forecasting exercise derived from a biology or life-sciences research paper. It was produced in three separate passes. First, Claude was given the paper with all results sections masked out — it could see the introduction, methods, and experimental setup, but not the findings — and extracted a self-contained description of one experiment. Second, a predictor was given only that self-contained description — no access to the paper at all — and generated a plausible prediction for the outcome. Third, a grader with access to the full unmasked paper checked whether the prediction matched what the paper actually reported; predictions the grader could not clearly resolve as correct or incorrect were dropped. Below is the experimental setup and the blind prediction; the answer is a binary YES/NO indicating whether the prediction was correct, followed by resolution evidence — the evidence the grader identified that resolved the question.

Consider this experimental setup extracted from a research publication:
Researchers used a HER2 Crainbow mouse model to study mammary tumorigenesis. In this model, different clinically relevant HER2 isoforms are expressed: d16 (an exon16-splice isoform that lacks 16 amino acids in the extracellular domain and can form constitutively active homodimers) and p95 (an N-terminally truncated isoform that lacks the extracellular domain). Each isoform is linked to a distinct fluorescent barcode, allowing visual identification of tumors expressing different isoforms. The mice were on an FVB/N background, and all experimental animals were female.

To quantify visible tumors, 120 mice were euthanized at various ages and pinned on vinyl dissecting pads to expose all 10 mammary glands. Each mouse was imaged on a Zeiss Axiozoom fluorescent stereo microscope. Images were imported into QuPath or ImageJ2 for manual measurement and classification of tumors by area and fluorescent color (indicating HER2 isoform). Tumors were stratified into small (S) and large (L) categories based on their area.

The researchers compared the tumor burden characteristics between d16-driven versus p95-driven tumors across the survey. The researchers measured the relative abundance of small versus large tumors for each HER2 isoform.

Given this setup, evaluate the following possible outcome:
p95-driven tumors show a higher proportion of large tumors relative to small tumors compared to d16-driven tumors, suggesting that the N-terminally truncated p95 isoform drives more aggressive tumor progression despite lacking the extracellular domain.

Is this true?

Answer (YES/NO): YES